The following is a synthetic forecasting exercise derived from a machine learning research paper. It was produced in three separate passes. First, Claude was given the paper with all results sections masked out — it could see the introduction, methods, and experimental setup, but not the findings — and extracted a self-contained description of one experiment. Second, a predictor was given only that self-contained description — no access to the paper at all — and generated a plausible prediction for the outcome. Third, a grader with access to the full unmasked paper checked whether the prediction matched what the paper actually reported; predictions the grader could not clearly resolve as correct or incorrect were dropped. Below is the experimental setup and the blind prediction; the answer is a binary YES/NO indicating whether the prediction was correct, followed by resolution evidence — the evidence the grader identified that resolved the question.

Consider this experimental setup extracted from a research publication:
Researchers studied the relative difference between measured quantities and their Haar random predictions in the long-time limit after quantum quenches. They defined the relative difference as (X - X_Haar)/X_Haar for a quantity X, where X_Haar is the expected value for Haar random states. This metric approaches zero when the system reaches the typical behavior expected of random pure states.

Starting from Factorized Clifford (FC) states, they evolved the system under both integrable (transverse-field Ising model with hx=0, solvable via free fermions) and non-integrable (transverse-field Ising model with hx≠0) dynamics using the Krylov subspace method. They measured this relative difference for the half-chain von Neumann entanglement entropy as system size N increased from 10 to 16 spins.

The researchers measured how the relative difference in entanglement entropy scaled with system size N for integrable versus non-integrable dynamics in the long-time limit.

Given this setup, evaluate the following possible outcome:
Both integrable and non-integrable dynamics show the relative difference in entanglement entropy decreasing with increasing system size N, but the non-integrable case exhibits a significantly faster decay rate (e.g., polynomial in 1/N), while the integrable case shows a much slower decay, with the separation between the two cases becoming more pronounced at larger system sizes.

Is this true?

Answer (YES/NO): NO